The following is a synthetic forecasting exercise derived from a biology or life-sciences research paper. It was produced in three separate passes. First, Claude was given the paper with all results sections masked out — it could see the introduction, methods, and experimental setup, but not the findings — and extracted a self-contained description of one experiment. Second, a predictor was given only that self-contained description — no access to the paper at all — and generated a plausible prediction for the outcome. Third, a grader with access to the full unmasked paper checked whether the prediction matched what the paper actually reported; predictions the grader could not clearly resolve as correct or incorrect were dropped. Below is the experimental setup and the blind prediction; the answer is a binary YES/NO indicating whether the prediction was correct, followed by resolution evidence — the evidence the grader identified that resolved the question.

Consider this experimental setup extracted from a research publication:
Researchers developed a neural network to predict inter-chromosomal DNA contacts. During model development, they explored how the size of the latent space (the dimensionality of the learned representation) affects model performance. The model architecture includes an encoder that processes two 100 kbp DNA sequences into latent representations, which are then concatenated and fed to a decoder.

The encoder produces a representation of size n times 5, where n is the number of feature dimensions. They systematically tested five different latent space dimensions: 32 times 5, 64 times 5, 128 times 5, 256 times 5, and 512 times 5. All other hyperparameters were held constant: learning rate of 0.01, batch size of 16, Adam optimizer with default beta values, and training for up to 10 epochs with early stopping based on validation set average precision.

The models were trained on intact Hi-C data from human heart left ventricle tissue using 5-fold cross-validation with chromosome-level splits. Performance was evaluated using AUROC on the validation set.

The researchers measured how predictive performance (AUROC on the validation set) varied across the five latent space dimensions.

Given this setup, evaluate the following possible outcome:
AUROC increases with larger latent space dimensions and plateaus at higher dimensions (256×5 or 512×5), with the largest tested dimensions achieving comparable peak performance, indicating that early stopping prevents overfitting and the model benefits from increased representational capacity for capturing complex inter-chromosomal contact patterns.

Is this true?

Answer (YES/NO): NO